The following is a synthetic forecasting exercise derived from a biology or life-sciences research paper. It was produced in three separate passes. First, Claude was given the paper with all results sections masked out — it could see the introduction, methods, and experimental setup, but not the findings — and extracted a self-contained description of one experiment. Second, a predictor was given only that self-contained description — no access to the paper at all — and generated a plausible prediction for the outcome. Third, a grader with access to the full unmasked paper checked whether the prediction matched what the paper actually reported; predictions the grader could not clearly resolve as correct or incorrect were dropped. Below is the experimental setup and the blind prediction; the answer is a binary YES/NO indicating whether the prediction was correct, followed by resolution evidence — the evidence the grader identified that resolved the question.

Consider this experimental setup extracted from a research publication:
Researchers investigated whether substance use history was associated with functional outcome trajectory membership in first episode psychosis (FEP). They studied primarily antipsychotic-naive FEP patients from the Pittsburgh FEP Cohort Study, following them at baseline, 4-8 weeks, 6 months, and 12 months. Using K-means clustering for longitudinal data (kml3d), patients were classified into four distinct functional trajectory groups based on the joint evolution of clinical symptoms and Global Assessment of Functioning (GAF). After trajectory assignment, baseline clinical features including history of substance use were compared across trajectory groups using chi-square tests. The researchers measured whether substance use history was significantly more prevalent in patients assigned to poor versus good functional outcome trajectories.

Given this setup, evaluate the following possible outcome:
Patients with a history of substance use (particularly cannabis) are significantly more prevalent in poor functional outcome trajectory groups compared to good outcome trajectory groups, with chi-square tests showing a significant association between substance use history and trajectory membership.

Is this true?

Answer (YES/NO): NO